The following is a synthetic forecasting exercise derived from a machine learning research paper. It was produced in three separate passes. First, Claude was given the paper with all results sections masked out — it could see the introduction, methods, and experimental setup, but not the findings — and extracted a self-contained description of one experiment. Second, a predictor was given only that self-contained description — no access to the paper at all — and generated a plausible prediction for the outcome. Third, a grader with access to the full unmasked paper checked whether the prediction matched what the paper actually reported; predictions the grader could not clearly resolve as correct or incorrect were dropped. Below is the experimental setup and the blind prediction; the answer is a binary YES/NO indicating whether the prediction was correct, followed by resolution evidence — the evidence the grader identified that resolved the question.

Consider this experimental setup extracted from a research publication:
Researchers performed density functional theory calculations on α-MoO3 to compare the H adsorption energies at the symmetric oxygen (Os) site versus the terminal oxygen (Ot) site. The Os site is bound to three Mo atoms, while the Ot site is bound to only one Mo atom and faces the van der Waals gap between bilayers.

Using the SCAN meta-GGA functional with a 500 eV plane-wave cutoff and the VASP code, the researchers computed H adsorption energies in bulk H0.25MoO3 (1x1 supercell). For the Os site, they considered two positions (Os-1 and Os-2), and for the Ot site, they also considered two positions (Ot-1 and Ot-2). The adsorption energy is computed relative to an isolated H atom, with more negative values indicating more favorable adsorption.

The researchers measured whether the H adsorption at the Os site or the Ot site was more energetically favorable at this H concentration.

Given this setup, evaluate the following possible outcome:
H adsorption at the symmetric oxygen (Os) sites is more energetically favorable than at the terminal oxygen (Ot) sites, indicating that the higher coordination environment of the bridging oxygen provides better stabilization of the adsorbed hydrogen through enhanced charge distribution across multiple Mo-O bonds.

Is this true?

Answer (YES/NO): NO